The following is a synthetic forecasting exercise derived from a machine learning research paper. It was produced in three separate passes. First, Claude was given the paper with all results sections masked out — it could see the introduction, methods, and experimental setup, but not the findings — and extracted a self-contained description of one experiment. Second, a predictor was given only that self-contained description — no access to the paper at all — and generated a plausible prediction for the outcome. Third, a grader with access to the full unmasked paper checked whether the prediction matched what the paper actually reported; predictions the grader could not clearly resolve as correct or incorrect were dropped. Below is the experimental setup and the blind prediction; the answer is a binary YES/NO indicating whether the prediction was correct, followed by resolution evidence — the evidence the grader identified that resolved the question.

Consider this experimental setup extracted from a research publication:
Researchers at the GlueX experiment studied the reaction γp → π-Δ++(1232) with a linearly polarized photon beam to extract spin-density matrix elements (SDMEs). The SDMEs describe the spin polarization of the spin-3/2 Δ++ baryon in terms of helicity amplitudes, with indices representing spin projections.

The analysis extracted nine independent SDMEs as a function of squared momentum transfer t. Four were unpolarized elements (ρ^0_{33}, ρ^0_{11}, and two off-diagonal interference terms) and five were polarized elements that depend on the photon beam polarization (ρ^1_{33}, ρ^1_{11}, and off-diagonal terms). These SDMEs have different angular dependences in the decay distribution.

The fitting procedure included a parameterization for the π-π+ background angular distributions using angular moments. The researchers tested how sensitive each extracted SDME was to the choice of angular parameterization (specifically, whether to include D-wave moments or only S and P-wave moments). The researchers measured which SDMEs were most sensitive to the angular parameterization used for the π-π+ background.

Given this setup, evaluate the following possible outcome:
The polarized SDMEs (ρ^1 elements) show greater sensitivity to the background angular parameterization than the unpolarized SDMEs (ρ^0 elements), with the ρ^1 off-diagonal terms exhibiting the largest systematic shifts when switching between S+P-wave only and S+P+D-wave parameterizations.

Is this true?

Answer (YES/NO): NO